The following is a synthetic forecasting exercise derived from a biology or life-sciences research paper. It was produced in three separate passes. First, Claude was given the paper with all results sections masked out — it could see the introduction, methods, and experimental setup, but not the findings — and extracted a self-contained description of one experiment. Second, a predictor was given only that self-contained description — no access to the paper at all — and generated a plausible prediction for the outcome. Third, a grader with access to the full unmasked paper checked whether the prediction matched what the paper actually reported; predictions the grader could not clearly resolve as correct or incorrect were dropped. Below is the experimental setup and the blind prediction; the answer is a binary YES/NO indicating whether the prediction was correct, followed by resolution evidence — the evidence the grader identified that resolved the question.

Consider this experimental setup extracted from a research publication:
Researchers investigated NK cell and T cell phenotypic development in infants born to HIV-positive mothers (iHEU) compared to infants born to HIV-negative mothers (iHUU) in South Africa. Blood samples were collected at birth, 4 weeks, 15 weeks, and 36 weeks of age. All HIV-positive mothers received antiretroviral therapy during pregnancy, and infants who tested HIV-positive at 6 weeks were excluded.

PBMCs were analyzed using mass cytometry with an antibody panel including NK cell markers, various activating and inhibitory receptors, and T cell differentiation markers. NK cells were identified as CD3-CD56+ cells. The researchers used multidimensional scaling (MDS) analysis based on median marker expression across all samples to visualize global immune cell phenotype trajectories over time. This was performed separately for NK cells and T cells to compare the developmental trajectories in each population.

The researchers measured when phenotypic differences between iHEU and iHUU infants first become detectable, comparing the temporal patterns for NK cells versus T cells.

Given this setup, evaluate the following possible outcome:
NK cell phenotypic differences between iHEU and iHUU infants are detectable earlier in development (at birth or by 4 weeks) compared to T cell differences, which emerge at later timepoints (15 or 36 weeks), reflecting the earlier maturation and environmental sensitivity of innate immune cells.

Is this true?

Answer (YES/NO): YES